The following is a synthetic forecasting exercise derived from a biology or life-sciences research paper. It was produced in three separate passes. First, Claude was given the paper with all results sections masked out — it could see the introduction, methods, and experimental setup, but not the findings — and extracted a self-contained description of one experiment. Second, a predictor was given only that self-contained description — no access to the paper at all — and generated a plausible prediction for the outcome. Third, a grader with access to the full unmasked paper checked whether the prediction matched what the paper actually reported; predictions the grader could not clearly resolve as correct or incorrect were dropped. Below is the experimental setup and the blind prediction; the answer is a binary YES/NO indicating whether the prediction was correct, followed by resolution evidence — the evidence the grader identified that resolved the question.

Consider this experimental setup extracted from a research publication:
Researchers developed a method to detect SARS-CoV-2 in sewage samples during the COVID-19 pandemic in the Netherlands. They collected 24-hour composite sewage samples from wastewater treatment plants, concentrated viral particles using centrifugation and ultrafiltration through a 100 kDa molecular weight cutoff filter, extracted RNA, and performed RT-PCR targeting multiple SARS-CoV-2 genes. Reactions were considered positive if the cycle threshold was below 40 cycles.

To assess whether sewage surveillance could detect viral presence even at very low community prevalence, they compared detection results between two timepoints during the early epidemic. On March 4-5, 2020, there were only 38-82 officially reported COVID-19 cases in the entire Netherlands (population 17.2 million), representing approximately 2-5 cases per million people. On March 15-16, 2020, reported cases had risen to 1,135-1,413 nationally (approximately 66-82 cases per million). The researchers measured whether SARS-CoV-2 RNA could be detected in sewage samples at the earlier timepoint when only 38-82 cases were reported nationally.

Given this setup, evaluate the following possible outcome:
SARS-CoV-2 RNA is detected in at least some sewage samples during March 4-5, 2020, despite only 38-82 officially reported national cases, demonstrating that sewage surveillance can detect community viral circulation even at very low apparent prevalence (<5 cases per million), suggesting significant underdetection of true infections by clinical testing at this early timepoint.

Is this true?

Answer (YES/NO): YES